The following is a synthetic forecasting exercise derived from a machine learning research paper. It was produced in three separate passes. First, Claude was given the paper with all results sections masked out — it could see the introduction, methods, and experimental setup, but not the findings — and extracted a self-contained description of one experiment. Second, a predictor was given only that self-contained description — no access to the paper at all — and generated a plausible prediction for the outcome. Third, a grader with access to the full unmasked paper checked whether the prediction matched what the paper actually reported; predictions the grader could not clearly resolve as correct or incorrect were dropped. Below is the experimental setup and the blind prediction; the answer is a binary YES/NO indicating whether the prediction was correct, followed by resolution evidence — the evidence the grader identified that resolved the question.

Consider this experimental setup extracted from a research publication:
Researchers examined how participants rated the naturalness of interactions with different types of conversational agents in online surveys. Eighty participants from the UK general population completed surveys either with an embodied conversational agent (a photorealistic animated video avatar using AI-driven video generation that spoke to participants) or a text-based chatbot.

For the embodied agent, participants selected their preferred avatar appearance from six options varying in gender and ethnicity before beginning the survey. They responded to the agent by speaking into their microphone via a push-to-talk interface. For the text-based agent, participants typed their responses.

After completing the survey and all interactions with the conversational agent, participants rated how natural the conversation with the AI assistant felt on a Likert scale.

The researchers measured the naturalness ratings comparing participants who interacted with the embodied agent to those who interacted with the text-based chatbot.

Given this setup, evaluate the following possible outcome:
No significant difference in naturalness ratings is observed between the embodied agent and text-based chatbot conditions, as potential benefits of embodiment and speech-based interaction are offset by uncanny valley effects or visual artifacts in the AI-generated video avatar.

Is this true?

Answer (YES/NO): YES